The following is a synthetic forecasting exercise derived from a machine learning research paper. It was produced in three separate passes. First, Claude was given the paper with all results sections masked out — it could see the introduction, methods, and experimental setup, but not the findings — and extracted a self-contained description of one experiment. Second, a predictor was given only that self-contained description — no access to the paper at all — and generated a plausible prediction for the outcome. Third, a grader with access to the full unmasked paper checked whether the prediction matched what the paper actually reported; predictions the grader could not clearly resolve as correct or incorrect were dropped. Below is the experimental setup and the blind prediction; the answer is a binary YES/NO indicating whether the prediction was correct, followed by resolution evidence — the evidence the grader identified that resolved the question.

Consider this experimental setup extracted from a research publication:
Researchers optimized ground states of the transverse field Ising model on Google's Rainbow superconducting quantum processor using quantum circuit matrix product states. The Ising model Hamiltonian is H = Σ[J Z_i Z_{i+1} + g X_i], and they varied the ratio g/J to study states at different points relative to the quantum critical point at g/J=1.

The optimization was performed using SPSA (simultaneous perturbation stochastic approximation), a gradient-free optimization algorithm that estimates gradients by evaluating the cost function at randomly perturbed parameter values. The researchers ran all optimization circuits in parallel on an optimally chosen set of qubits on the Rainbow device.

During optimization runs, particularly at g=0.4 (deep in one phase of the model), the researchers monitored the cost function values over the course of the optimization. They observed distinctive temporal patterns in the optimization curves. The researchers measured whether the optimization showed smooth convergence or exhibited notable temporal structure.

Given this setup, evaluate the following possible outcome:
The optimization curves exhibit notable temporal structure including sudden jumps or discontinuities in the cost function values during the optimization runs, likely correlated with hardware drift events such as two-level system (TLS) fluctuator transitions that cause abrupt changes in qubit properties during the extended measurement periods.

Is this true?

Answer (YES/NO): NO